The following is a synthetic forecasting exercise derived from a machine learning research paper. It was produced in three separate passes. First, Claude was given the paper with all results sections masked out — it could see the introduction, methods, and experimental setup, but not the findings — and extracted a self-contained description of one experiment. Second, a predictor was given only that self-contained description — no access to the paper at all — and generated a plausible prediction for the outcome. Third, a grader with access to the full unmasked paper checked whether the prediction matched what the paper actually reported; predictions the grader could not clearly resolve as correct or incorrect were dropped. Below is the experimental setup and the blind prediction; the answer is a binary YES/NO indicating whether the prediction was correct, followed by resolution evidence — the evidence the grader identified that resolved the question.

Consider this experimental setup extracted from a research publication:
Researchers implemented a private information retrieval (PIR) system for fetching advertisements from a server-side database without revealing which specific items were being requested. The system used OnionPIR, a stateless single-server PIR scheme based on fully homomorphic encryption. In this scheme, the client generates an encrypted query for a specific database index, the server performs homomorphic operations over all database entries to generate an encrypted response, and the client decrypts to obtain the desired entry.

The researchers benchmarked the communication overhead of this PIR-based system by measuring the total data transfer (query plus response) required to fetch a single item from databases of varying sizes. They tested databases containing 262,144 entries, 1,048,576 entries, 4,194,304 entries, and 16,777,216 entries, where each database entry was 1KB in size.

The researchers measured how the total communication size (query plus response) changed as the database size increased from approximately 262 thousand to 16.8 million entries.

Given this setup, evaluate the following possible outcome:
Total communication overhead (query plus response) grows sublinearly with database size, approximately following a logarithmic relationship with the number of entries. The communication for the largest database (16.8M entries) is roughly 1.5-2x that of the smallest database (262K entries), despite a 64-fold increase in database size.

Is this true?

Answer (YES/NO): NO